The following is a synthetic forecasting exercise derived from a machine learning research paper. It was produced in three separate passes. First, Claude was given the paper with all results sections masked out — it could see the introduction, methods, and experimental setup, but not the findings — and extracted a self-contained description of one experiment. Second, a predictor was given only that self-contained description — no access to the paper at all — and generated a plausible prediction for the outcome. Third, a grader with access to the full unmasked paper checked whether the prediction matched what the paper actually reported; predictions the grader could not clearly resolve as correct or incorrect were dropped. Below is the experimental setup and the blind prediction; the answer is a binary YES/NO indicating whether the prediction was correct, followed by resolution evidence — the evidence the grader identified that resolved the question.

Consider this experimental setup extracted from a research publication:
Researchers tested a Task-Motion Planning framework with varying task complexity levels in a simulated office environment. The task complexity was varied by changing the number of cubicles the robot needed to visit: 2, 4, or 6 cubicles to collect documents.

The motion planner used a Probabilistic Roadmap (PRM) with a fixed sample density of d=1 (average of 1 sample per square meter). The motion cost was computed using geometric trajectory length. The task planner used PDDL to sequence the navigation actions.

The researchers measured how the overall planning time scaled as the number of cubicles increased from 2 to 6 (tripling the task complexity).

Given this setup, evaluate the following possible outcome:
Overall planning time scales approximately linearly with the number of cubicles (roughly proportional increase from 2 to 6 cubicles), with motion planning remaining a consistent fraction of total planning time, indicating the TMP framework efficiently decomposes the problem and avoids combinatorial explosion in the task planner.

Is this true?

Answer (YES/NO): NO